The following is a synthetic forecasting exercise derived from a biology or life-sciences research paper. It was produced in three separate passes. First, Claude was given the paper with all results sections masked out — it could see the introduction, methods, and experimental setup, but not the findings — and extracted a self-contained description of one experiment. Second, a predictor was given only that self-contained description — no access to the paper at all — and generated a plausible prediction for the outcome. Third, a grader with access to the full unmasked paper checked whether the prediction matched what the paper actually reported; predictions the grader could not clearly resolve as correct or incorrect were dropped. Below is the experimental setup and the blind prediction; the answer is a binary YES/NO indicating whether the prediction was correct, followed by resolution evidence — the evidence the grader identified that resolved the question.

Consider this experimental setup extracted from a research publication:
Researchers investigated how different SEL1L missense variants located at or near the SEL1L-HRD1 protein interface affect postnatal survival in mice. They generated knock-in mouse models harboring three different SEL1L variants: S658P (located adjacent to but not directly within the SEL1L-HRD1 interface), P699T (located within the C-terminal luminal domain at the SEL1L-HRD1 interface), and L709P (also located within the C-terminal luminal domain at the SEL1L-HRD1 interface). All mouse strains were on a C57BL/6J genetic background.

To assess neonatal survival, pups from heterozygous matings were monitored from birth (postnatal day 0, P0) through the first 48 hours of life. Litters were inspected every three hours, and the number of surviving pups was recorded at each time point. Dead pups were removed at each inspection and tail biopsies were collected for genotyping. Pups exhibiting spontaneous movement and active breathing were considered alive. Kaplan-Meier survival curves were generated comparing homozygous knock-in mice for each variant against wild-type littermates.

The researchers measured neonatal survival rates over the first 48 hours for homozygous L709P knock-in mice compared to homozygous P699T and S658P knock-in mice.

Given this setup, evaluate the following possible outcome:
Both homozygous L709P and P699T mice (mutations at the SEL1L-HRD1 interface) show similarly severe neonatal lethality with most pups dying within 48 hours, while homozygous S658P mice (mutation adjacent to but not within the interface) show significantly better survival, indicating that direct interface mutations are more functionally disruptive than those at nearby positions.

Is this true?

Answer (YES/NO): NO